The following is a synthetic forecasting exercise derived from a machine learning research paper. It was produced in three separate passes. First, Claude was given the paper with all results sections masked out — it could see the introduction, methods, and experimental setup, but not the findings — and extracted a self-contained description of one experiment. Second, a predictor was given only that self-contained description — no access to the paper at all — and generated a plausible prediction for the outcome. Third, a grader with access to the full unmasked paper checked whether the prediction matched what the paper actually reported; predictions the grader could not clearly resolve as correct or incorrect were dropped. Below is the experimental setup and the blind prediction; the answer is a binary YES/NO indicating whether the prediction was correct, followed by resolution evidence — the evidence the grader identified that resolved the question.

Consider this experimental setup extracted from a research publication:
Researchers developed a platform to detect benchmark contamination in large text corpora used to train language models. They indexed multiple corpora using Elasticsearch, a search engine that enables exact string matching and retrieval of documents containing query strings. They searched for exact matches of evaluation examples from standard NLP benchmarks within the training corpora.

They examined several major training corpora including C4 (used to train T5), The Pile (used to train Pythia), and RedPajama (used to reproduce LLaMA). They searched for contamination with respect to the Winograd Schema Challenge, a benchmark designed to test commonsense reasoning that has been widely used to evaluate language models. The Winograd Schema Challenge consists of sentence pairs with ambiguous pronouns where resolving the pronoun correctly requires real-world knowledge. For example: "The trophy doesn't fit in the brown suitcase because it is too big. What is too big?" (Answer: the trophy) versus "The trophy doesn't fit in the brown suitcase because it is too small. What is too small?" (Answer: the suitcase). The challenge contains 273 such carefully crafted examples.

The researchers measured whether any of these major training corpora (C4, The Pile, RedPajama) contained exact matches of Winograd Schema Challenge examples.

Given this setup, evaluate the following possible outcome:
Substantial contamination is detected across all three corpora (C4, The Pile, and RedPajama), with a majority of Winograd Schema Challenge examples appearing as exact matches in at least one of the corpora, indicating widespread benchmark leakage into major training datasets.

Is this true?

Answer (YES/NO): NO